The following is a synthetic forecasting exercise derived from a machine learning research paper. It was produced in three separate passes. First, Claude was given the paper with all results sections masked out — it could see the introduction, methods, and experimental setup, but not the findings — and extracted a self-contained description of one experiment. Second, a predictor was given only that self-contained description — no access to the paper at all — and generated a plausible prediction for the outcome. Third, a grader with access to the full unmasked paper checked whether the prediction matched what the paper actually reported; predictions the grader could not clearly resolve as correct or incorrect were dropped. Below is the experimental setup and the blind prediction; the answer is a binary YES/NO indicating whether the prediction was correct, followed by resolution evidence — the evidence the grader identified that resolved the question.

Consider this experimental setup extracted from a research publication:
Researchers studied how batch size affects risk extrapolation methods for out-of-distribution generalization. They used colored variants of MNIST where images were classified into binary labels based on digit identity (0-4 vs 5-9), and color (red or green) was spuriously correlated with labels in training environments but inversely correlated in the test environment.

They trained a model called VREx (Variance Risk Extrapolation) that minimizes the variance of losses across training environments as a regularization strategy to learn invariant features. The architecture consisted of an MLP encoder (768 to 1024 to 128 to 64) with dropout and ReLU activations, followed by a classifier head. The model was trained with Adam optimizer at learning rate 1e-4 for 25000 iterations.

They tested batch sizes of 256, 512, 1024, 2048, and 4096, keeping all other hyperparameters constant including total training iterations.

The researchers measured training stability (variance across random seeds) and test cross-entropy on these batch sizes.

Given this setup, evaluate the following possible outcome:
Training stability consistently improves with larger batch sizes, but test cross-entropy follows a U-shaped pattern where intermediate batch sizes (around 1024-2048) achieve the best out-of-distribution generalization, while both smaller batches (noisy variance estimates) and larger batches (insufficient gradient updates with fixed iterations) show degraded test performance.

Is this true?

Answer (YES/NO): NO